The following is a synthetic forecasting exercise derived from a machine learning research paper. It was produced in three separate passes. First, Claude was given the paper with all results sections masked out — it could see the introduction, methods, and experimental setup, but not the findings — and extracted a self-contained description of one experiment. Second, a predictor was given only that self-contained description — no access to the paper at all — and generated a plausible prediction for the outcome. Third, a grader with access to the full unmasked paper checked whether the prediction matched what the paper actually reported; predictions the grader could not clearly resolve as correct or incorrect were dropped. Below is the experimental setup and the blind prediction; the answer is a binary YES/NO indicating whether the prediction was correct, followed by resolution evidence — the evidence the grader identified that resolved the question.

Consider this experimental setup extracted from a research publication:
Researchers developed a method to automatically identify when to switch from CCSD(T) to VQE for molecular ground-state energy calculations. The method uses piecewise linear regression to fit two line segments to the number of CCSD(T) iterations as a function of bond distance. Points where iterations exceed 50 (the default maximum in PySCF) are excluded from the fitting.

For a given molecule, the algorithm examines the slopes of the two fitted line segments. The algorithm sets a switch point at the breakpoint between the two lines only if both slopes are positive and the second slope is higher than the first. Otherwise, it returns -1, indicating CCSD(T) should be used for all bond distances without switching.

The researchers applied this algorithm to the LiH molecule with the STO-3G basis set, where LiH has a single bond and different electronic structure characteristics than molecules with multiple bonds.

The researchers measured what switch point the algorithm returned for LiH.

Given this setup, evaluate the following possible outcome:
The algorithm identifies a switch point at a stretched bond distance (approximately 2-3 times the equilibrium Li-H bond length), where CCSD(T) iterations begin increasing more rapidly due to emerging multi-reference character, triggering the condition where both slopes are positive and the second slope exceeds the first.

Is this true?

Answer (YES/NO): NO